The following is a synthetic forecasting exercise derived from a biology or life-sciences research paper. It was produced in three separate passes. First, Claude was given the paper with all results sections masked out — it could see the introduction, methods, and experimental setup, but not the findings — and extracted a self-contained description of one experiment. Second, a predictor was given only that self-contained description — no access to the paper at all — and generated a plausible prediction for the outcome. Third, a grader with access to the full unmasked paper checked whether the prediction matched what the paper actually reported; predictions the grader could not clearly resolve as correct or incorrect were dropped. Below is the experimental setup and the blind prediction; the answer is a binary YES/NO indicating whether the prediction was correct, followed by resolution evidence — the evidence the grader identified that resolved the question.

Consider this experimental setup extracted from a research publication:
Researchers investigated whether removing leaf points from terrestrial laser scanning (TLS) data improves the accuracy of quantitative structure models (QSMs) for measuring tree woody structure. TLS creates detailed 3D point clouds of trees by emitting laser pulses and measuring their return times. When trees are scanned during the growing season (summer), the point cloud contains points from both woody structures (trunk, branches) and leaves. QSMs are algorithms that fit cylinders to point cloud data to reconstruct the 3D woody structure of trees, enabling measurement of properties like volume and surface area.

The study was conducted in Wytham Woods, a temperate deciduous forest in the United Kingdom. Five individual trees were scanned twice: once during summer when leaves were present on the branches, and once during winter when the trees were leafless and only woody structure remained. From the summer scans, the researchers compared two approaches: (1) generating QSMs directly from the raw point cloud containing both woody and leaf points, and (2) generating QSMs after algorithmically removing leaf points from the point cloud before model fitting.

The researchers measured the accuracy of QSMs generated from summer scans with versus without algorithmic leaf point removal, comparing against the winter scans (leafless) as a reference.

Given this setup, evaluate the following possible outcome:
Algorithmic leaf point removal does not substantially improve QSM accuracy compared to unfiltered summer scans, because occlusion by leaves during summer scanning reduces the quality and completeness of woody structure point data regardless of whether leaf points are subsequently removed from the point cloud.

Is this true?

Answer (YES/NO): NO